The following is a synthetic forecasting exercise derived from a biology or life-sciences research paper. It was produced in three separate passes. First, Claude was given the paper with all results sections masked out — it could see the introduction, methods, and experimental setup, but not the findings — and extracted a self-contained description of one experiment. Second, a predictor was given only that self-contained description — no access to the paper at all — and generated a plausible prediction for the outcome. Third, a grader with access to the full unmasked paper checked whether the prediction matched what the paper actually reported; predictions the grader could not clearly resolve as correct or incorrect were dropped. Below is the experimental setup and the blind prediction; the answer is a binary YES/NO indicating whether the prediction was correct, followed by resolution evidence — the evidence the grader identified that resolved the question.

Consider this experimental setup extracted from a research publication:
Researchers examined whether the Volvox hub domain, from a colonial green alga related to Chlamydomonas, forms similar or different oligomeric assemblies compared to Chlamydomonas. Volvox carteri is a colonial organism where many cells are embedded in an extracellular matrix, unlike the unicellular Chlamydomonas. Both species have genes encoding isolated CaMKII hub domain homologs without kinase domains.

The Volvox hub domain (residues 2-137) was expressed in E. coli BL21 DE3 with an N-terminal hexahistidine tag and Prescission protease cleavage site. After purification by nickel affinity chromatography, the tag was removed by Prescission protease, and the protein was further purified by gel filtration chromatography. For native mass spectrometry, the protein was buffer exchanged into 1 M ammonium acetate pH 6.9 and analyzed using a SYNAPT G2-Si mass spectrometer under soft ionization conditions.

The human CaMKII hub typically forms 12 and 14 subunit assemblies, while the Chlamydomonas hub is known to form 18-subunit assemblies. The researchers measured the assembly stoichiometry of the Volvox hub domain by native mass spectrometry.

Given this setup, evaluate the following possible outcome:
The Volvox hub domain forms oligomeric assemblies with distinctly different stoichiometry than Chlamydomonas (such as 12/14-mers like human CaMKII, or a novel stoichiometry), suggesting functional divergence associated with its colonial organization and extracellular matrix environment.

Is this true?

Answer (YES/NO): NO